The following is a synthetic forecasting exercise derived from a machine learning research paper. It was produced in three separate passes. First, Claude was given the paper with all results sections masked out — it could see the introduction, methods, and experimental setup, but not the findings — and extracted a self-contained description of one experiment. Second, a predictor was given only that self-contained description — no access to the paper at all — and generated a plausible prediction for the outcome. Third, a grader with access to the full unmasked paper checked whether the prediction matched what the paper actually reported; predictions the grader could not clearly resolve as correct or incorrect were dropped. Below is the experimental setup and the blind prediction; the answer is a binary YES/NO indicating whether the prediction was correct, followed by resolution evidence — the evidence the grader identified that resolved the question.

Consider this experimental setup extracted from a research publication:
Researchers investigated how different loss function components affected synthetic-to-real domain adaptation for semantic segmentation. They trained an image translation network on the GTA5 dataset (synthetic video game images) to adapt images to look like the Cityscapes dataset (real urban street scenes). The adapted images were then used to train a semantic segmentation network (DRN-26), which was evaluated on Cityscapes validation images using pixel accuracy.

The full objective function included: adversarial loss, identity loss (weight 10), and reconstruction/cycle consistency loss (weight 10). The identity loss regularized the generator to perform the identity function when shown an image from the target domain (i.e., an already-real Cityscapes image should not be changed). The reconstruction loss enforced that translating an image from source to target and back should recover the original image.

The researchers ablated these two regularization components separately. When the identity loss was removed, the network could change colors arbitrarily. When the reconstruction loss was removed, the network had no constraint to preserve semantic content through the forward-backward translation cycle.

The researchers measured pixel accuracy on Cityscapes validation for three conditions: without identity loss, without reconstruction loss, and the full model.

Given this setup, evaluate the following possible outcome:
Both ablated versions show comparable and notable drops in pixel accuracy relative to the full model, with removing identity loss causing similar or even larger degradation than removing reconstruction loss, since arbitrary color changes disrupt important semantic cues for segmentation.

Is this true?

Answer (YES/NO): NO